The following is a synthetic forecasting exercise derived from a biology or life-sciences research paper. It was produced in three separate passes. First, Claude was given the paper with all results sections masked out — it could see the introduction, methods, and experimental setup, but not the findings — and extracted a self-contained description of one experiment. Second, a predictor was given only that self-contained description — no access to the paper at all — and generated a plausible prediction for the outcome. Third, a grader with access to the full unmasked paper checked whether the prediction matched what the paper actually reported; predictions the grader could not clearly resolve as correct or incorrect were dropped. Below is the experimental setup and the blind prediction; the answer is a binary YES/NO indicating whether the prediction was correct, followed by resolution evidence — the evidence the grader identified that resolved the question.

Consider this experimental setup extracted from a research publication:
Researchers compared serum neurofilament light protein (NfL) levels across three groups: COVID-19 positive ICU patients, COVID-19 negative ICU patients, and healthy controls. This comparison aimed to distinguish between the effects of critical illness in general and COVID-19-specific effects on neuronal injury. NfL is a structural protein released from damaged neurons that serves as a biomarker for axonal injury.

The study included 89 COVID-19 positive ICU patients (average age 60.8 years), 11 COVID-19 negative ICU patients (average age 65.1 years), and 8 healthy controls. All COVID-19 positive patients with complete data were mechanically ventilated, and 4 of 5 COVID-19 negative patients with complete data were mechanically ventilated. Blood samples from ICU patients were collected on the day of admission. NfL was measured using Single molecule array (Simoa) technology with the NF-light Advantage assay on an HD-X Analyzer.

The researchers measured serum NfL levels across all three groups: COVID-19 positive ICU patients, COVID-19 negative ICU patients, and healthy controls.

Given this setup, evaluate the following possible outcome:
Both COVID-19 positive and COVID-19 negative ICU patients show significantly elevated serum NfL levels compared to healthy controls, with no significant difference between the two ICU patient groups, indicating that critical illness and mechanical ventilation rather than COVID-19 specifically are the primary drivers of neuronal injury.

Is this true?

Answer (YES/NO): NO